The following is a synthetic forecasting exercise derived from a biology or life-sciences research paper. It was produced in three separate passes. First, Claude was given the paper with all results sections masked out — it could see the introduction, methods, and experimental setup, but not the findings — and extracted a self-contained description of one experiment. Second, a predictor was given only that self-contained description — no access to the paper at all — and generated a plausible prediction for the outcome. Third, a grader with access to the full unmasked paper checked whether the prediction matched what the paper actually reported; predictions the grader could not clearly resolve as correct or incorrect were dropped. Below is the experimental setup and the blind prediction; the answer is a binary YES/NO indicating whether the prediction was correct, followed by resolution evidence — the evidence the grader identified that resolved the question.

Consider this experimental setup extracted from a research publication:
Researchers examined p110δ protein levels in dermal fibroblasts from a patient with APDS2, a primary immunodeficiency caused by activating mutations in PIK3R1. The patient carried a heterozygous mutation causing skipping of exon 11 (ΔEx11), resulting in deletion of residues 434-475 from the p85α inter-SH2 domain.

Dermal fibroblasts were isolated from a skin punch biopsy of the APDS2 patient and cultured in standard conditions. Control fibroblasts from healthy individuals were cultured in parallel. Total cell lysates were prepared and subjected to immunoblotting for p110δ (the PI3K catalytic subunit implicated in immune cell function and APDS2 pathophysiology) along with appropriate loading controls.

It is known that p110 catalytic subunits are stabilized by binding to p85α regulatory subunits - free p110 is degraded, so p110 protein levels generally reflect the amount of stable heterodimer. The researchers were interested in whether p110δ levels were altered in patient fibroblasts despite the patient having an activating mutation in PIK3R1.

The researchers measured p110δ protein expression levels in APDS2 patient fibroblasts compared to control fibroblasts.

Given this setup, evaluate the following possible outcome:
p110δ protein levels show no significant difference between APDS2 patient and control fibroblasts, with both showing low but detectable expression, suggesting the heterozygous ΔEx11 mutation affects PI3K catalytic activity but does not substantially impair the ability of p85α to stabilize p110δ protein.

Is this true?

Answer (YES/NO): NO